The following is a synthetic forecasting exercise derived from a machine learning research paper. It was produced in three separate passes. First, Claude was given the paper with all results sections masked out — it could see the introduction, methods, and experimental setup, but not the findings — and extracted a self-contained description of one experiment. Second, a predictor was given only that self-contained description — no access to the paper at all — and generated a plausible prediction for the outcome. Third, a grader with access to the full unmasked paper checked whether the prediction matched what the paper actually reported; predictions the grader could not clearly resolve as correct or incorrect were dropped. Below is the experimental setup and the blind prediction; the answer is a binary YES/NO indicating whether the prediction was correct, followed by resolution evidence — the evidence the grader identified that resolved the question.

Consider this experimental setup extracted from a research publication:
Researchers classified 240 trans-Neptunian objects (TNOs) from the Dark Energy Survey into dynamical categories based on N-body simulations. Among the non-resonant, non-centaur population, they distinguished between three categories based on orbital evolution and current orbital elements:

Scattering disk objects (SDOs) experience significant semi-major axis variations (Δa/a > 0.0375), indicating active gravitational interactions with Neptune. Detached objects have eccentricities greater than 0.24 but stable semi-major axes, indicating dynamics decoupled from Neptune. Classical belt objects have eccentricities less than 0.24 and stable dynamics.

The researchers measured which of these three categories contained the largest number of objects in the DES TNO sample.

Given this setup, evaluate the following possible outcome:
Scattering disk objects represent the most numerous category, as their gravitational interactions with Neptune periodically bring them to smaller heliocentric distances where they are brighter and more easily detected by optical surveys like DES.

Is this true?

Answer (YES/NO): NO